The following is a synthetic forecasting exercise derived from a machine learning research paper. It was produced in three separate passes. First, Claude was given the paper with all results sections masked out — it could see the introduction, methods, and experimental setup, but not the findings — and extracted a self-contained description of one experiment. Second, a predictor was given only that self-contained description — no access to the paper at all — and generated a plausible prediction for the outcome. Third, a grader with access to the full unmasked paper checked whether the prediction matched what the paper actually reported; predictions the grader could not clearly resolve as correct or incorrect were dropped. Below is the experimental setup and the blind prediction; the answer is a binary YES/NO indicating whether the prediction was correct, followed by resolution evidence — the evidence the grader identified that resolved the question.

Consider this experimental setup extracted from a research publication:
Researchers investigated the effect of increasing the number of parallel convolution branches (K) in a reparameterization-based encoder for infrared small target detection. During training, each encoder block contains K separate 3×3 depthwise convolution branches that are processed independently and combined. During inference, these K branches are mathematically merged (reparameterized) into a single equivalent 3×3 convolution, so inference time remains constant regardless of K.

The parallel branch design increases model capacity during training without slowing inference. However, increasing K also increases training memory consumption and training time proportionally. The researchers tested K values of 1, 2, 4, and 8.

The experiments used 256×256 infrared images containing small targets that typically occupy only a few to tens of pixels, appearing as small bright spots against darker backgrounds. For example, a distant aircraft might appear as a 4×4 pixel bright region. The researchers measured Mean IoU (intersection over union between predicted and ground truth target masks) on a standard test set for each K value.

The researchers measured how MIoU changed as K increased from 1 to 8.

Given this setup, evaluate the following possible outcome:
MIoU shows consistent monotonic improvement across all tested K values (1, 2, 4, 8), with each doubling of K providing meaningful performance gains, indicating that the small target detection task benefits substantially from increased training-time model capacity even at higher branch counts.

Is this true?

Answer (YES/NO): NO